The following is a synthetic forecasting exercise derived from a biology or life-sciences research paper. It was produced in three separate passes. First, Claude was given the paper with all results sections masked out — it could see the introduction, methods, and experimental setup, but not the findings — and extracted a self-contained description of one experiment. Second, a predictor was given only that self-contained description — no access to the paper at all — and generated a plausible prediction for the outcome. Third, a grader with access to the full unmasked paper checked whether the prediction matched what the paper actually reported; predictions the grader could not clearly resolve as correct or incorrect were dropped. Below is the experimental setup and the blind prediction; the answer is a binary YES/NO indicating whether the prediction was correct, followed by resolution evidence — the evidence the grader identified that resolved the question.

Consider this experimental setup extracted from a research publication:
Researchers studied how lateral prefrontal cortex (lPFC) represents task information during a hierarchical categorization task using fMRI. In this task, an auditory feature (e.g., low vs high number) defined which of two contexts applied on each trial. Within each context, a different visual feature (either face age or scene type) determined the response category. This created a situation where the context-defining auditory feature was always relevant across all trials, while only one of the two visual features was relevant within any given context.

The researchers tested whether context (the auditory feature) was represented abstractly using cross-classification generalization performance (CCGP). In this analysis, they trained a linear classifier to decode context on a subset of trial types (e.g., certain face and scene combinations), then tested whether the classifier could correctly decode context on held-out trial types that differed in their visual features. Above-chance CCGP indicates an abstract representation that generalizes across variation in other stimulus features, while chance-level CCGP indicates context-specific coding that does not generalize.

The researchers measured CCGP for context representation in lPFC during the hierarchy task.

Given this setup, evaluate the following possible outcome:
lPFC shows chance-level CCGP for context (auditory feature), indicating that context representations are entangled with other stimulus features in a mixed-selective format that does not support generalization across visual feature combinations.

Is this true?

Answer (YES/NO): NO